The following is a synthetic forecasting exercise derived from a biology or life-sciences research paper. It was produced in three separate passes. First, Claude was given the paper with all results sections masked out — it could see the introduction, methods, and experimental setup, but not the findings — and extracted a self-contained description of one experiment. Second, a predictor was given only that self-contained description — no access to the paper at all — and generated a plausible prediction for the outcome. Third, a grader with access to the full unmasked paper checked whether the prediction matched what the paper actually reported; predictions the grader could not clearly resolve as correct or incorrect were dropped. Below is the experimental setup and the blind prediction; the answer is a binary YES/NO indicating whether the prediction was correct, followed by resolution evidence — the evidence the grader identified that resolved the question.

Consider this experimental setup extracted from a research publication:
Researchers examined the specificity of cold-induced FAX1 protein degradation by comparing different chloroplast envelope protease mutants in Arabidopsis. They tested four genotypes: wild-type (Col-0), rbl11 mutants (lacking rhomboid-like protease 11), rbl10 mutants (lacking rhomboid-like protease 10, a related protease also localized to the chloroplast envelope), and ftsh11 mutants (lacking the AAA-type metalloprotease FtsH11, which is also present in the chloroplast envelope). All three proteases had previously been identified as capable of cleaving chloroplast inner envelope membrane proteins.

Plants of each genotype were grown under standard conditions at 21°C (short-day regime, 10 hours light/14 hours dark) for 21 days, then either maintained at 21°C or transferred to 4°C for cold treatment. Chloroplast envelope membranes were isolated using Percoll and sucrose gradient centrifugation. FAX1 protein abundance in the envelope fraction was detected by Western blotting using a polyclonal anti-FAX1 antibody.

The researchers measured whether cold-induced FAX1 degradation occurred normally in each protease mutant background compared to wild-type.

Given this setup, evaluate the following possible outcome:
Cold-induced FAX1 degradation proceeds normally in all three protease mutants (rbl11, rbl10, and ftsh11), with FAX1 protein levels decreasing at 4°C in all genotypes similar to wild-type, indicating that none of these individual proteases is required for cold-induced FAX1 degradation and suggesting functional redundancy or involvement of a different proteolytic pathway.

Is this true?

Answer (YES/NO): NO